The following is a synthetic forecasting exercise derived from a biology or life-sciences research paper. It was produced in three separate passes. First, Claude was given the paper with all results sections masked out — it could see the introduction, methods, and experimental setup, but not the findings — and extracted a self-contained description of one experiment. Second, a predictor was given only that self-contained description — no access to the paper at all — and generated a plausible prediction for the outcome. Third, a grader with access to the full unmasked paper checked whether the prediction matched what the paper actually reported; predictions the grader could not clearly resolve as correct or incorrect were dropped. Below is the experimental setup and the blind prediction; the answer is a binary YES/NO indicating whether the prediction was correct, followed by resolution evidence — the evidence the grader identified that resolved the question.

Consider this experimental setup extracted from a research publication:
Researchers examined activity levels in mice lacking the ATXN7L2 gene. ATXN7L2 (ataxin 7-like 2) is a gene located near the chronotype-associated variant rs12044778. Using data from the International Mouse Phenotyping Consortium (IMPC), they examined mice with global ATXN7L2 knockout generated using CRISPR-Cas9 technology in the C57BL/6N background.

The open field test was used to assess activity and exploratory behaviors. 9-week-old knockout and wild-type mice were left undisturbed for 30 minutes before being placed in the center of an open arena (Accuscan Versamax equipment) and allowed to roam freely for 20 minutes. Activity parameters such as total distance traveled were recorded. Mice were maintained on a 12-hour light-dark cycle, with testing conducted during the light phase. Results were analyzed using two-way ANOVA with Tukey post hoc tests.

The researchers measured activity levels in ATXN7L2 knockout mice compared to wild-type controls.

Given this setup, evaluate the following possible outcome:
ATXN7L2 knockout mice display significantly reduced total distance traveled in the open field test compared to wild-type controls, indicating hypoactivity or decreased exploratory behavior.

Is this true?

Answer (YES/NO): NO